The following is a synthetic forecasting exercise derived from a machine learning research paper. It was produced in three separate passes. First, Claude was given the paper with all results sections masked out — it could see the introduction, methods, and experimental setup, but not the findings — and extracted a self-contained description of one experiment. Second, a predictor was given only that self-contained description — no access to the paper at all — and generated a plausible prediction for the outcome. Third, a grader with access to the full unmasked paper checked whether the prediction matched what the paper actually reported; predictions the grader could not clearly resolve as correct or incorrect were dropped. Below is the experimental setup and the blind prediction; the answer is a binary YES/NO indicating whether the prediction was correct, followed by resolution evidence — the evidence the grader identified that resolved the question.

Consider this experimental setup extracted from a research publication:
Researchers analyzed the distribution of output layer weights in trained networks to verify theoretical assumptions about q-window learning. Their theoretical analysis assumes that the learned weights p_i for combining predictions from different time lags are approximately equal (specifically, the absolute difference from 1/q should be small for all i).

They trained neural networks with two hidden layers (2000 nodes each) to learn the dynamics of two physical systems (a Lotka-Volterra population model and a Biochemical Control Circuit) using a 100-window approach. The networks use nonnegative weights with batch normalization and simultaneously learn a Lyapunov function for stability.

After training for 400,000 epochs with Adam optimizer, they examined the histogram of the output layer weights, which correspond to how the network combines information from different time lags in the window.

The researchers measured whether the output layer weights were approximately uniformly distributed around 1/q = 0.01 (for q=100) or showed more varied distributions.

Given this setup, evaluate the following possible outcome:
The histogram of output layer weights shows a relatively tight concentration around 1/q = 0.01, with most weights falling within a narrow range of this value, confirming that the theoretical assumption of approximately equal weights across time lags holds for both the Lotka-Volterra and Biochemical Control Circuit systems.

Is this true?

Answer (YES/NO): YES